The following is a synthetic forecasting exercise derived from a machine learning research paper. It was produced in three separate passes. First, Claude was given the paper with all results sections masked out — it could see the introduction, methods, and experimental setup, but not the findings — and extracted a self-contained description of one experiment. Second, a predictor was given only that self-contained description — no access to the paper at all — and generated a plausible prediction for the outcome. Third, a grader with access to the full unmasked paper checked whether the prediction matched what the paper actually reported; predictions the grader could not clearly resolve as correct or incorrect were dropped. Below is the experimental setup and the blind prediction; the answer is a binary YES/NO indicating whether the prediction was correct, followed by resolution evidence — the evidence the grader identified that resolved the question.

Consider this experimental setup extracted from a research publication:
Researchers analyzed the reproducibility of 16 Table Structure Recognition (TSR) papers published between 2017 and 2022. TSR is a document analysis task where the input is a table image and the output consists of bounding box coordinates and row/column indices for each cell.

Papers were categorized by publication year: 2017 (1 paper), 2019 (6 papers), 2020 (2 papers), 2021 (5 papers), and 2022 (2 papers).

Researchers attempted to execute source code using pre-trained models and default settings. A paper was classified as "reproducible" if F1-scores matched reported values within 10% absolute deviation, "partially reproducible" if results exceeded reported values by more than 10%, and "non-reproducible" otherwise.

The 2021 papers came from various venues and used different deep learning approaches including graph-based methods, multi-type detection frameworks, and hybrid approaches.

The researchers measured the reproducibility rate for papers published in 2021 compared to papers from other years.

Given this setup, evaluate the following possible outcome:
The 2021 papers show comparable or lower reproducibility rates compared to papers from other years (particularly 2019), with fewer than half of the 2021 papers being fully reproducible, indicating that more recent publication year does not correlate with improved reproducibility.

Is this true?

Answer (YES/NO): NO